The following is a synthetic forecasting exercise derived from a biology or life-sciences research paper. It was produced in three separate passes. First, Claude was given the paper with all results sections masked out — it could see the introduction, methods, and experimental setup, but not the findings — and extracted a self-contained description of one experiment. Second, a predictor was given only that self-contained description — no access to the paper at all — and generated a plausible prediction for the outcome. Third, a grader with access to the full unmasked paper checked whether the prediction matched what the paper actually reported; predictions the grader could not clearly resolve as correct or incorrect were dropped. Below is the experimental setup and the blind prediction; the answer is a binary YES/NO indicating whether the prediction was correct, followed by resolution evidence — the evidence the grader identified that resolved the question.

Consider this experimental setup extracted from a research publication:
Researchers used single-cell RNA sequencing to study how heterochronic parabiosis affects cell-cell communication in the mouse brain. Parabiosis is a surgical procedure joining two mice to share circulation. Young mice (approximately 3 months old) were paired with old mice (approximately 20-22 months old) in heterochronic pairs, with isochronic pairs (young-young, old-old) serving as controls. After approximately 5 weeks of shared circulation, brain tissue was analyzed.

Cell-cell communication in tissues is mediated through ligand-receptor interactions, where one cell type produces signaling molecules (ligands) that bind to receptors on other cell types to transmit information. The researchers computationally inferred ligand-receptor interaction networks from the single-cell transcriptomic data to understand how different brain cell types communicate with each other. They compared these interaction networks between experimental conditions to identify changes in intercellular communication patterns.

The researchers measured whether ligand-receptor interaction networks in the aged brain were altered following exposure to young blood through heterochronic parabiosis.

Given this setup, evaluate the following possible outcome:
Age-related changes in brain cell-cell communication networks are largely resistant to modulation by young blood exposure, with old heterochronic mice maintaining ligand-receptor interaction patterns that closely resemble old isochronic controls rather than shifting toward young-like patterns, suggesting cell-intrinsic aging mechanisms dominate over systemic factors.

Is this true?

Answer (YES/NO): NO